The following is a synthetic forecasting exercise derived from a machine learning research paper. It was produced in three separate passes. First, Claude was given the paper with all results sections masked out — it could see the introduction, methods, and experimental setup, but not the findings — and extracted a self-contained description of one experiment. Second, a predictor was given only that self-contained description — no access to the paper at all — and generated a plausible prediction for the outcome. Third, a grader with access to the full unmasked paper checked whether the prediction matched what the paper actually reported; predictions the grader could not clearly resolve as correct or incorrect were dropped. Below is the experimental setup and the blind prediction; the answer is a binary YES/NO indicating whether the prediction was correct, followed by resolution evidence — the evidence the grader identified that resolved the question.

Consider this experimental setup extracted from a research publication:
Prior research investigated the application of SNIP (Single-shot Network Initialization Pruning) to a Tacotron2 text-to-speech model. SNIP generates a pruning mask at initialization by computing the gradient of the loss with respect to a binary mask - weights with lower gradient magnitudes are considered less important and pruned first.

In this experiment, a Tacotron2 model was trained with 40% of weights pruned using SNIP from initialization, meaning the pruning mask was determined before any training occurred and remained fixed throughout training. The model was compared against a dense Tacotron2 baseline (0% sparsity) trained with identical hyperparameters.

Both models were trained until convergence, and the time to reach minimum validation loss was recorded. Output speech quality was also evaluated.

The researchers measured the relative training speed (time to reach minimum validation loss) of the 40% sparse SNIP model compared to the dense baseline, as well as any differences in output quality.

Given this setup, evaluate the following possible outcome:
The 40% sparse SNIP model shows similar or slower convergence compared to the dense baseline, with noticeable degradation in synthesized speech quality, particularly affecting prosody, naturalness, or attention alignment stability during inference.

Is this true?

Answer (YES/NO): NO